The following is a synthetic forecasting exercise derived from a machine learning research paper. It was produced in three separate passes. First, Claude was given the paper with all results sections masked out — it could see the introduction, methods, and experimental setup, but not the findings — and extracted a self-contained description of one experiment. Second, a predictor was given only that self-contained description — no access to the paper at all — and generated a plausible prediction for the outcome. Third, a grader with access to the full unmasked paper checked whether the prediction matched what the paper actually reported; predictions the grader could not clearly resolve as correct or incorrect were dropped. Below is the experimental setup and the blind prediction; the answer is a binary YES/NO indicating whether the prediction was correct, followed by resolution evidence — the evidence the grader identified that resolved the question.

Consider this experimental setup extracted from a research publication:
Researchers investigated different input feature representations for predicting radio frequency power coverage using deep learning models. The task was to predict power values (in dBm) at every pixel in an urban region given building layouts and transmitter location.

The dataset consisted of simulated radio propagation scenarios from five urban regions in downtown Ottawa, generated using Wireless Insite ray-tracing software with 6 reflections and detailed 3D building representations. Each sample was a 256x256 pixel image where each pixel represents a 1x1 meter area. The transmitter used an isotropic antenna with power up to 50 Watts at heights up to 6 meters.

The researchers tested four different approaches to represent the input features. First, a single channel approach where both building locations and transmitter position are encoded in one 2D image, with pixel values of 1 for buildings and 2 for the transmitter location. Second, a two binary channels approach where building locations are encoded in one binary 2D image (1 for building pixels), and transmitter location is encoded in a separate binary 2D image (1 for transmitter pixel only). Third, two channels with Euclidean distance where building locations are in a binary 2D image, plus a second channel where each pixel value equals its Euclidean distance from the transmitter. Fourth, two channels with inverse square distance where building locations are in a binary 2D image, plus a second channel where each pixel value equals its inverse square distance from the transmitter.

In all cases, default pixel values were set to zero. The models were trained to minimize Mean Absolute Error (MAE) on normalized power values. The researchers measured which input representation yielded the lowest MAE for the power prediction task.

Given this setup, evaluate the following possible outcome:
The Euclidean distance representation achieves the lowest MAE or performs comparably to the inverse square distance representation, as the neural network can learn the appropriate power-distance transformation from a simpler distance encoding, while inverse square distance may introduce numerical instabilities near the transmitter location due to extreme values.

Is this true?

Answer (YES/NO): NO